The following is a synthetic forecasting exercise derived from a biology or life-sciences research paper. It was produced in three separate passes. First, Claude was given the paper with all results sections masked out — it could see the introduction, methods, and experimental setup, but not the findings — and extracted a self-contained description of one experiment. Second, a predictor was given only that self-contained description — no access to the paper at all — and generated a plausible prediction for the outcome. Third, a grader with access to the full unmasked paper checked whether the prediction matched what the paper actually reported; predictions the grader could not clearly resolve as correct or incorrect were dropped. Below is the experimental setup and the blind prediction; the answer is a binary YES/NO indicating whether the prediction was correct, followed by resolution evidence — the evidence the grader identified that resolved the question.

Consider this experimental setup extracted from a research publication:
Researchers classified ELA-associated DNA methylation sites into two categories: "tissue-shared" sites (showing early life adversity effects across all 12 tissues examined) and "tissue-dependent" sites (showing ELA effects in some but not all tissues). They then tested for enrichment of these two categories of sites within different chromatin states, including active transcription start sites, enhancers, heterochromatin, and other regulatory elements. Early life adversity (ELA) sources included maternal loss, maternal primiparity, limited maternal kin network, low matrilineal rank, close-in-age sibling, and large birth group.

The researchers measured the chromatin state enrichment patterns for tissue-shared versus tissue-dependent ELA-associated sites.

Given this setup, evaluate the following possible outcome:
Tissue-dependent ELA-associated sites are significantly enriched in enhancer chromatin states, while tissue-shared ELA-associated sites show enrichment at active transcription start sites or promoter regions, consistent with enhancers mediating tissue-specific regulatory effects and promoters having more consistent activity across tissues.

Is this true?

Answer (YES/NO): NO